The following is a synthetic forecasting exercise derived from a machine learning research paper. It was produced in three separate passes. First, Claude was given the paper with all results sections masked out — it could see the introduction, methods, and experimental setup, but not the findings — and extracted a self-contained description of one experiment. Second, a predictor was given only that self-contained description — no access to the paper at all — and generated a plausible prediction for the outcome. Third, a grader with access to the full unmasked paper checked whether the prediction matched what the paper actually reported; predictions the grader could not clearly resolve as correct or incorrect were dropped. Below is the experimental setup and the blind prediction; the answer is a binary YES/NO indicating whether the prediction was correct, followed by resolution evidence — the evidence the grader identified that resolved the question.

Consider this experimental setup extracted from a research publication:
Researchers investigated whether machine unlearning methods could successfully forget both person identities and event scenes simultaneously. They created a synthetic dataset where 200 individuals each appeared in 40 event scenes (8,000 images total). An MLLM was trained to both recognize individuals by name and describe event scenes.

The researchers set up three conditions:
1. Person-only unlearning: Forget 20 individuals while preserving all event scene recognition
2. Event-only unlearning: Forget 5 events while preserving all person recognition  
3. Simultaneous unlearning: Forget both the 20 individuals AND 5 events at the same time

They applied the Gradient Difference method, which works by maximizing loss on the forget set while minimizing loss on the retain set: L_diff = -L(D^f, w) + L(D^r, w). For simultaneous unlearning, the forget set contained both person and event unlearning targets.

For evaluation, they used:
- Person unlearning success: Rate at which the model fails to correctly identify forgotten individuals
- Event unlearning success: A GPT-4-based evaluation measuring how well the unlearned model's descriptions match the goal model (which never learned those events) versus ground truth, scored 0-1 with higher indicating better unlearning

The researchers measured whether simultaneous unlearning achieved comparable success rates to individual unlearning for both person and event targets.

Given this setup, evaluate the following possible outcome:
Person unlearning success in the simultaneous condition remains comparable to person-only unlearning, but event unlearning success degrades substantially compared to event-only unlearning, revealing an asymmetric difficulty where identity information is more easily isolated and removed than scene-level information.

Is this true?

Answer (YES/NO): NO